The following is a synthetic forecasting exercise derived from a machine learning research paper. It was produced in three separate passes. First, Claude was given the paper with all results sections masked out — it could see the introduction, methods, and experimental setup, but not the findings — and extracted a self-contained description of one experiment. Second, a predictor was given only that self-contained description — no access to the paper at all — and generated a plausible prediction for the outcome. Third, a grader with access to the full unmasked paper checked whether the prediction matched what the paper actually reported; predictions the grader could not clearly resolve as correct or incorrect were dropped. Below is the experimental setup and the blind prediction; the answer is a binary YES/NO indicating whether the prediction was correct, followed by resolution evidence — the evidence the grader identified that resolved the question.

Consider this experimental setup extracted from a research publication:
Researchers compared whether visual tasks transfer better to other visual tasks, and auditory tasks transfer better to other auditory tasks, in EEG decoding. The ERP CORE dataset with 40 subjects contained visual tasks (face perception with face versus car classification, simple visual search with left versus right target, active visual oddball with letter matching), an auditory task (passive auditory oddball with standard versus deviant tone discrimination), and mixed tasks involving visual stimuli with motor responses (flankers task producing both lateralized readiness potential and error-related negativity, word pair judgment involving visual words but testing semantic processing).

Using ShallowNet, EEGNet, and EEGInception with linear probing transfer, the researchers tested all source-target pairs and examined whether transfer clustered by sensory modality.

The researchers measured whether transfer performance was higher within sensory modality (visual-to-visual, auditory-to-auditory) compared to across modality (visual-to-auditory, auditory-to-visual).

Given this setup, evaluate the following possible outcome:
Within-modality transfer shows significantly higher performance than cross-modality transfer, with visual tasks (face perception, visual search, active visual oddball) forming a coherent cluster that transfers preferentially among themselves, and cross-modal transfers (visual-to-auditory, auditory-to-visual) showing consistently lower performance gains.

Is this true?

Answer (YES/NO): NO